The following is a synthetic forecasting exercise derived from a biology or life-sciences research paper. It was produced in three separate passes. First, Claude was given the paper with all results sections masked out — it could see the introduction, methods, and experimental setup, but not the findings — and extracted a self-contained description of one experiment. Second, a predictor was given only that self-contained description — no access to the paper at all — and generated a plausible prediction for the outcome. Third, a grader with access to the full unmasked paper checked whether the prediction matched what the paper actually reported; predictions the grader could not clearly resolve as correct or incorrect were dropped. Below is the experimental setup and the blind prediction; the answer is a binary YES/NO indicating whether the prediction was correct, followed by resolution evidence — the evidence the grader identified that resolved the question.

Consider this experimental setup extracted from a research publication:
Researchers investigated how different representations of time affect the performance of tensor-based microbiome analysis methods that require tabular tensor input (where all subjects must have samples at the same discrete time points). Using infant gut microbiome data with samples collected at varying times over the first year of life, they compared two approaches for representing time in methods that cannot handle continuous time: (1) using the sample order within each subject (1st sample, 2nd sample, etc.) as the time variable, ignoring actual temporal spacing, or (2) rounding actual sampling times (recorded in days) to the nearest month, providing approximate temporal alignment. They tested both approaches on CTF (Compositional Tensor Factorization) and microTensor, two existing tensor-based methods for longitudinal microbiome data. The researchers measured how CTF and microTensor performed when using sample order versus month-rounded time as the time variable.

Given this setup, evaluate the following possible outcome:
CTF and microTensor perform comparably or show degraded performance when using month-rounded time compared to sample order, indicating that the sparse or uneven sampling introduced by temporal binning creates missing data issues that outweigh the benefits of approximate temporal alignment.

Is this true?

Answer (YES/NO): NO